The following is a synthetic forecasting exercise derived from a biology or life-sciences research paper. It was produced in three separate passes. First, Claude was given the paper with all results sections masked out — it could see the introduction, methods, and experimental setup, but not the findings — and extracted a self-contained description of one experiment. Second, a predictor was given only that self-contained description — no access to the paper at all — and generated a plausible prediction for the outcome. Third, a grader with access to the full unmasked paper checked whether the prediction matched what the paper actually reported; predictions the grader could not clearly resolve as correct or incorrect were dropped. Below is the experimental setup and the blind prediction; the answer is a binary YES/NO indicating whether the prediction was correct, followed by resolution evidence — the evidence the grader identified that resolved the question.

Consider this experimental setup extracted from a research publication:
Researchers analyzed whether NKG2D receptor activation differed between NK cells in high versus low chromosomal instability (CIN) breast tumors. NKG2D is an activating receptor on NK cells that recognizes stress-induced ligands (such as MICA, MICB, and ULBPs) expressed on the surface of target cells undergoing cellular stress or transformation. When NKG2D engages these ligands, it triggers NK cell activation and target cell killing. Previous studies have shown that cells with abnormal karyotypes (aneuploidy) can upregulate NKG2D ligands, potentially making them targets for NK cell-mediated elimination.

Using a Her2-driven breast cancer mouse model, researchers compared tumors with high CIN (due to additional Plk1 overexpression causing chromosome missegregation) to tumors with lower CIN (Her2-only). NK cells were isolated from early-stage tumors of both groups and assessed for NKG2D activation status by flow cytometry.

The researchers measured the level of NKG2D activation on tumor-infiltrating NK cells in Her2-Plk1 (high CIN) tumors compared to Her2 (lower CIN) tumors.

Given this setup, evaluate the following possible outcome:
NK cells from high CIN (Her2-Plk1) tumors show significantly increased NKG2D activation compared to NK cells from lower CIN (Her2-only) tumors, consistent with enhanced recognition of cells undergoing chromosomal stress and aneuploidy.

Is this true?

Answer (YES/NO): NO